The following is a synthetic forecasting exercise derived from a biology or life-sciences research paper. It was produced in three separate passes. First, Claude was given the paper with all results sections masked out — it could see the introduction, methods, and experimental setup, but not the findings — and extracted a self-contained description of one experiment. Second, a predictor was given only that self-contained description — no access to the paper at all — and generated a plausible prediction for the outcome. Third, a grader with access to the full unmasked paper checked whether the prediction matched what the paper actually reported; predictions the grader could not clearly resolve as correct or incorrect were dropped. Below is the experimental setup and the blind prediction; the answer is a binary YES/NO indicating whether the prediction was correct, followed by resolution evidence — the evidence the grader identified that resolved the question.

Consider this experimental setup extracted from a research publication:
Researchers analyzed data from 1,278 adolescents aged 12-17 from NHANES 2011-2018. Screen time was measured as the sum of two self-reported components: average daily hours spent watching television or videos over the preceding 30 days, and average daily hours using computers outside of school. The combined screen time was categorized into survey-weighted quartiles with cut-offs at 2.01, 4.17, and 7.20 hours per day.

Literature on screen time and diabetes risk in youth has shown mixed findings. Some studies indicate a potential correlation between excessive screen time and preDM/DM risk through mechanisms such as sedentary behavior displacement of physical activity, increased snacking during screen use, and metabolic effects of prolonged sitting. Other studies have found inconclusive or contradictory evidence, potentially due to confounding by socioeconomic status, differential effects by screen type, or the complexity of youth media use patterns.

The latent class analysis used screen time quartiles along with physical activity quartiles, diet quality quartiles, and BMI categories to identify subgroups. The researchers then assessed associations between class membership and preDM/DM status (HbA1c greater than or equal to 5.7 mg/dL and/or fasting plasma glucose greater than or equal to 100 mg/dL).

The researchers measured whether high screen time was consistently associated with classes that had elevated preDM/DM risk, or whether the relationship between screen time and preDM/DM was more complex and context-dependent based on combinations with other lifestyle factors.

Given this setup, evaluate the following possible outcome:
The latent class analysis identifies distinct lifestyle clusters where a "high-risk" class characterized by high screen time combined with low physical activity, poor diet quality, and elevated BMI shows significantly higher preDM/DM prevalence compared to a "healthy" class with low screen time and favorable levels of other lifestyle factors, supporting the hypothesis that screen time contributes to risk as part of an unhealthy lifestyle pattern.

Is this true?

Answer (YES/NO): NO